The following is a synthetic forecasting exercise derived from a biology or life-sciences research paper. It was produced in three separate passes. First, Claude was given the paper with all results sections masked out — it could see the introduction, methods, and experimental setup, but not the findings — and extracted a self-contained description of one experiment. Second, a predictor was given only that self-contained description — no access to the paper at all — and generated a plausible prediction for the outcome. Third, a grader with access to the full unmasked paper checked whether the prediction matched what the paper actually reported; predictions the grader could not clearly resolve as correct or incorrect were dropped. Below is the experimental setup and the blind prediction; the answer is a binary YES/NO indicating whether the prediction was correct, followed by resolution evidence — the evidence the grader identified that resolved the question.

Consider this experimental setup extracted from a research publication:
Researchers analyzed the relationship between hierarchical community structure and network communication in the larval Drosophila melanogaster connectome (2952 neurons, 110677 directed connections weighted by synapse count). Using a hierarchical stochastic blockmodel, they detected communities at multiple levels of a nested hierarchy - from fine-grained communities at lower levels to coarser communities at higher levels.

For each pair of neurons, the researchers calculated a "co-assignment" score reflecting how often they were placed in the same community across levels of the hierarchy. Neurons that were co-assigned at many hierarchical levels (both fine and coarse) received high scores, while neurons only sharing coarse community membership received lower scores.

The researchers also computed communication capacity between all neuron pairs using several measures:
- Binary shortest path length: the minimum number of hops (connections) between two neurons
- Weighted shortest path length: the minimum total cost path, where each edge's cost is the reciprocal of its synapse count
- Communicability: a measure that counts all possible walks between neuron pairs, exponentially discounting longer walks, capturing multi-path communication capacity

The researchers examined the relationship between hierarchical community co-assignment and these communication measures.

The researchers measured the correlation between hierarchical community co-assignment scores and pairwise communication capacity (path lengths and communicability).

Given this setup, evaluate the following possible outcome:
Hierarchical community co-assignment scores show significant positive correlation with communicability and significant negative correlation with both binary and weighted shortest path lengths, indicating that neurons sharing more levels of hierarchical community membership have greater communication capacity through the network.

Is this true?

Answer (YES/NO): NO